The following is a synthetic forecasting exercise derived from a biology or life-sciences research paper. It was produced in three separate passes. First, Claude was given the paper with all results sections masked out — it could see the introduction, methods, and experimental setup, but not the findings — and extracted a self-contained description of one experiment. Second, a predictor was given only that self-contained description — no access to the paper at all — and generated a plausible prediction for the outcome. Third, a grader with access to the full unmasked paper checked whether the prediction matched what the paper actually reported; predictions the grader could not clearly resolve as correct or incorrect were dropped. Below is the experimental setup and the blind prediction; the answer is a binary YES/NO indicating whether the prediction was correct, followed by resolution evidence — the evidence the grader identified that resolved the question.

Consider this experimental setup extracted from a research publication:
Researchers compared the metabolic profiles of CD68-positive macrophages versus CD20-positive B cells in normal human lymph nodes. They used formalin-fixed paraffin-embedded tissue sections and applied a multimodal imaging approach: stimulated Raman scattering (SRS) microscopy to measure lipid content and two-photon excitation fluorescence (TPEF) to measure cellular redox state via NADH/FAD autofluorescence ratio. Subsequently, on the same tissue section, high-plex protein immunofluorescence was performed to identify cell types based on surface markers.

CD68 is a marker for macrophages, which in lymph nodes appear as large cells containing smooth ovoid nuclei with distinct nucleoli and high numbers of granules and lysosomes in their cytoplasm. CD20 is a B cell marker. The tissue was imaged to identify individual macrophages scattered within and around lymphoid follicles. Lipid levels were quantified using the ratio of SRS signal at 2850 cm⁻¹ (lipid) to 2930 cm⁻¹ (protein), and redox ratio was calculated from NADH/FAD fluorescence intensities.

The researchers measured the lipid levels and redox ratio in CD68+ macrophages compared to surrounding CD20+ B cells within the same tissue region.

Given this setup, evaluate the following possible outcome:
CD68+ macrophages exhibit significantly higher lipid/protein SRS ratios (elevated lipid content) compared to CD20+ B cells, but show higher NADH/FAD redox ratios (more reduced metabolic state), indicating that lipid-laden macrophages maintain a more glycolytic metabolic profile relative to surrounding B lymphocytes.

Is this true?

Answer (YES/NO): NO